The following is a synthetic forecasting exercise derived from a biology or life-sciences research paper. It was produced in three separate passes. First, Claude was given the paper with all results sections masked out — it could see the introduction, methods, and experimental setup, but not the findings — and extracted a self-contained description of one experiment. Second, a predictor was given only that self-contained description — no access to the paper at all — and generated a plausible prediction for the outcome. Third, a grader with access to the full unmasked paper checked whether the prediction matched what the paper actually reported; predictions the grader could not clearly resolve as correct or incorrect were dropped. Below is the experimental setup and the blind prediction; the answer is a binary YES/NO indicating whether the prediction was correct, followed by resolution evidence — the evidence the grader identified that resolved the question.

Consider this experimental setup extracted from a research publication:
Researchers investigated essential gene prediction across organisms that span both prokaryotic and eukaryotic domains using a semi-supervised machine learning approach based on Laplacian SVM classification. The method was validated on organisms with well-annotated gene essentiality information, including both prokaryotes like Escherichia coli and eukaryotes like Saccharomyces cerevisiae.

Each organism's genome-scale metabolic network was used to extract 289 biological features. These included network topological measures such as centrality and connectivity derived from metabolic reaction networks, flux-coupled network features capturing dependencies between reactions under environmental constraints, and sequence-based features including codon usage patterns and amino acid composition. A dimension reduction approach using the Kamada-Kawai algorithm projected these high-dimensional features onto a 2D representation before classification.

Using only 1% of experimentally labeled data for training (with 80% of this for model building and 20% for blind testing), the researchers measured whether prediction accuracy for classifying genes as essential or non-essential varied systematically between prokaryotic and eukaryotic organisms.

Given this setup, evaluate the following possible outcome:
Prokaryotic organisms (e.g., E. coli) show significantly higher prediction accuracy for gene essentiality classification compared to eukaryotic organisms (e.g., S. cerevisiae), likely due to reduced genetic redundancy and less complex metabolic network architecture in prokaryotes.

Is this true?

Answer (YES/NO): NO